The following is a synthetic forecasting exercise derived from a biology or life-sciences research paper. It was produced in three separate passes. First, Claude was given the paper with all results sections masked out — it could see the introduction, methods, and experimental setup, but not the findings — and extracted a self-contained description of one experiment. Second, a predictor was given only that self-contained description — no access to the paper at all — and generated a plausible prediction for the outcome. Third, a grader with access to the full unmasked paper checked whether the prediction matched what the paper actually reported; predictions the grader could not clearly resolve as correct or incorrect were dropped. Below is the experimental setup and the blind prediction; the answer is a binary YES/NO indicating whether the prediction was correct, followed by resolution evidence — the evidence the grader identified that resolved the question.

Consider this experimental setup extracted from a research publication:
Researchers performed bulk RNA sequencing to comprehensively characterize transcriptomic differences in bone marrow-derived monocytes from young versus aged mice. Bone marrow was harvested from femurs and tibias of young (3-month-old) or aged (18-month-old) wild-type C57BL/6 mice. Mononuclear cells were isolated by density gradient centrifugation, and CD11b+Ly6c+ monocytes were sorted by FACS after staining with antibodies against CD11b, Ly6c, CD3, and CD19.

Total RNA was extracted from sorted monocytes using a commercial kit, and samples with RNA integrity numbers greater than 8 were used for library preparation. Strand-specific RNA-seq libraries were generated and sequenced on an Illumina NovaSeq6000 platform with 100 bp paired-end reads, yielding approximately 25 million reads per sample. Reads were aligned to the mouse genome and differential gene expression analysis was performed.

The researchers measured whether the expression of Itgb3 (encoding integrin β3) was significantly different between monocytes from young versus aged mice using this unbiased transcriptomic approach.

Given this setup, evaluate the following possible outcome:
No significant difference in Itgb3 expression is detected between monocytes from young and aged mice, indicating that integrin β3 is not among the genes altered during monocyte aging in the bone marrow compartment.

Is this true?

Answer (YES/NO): NO